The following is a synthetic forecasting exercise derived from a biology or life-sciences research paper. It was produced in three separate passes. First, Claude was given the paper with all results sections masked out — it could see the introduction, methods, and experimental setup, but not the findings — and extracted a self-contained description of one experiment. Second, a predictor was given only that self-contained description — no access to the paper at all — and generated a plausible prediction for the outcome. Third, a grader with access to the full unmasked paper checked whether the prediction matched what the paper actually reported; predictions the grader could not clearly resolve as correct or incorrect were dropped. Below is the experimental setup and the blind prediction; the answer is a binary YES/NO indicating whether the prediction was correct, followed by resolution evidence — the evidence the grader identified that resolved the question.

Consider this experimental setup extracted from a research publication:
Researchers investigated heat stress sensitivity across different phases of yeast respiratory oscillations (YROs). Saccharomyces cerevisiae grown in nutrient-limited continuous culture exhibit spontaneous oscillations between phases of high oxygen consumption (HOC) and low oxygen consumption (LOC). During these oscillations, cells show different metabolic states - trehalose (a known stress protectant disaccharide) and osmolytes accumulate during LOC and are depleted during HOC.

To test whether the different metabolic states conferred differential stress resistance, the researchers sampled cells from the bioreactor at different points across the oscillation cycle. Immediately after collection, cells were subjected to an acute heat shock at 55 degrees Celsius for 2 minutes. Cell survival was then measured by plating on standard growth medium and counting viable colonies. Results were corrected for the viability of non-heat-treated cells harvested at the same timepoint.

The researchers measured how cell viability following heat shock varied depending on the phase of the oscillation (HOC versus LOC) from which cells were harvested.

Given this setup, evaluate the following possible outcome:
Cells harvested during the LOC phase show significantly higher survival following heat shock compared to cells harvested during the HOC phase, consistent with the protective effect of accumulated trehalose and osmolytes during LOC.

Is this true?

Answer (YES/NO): YES